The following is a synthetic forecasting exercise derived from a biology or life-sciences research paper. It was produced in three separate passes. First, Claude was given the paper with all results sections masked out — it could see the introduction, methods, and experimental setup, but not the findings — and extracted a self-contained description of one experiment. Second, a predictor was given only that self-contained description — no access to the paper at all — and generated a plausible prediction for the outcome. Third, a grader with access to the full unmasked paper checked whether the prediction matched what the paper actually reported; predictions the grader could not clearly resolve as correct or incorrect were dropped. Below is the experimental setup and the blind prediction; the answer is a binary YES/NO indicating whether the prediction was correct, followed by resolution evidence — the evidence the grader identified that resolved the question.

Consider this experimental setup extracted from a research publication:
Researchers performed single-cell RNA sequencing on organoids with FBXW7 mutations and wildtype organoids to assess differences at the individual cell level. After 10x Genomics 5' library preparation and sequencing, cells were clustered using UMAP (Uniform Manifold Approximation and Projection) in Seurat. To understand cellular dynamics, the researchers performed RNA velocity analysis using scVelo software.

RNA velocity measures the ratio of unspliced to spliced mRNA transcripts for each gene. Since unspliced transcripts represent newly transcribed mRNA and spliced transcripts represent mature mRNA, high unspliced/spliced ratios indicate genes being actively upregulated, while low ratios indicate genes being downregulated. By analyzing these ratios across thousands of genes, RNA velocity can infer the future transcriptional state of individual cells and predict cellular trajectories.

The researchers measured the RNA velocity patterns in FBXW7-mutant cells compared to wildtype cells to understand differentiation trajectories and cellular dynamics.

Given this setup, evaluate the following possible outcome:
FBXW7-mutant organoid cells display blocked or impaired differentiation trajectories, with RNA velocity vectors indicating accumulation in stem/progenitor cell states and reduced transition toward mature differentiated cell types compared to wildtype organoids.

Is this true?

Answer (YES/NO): NO